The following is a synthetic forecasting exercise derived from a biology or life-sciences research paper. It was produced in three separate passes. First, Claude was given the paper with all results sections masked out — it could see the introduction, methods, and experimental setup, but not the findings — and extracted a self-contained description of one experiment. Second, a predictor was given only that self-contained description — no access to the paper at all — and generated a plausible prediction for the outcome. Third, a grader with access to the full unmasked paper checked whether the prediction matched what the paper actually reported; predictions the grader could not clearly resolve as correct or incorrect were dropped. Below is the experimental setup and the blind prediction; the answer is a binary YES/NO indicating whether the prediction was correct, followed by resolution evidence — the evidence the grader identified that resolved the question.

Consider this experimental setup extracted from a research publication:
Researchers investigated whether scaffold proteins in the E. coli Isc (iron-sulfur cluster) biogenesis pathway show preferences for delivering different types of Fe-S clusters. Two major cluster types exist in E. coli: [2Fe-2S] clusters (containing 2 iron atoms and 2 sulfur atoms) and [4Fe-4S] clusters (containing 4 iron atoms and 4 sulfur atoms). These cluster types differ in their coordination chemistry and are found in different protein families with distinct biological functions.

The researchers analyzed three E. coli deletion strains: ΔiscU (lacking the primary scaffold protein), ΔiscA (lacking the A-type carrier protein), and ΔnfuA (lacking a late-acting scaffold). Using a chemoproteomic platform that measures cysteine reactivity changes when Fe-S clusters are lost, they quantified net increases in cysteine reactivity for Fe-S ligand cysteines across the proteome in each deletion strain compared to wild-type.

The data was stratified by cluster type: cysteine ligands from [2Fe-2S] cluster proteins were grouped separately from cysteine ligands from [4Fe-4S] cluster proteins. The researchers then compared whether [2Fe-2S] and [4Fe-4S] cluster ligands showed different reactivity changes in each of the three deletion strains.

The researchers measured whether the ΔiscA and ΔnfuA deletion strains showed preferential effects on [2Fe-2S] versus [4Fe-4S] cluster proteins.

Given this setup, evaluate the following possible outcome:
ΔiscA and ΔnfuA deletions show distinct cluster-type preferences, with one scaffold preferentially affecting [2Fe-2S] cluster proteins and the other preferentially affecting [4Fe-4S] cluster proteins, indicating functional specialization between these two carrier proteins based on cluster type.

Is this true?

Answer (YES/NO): NO